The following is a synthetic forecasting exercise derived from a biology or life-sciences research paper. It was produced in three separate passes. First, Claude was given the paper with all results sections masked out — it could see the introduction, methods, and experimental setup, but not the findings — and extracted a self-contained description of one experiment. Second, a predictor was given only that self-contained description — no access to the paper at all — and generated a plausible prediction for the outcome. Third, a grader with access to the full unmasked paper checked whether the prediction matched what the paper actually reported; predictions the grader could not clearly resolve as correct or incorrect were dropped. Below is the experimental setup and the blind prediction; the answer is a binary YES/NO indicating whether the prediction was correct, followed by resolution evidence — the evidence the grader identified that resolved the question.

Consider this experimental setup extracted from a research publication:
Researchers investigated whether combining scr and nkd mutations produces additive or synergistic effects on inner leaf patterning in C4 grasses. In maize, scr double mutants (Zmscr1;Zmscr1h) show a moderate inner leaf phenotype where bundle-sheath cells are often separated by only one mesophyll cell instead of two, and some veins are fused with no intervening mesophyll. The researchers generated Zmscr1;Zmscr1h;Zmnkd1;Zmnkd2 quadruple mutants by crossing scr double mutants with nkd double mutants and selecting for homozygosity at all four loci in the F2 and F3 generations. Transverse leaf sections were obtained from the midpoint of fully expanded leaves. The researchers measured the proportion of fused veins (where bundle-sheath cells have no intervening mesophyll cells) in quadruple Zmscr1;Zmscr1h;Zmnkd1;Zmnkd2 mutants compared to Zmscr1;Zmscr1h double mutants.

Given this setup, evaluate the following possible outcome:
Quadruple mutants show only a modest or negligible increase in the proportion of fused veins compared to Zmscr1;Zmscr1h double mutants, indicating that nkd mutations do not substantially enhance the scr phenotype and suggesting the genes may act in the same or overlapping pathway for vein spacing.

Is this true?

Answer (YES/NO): NO